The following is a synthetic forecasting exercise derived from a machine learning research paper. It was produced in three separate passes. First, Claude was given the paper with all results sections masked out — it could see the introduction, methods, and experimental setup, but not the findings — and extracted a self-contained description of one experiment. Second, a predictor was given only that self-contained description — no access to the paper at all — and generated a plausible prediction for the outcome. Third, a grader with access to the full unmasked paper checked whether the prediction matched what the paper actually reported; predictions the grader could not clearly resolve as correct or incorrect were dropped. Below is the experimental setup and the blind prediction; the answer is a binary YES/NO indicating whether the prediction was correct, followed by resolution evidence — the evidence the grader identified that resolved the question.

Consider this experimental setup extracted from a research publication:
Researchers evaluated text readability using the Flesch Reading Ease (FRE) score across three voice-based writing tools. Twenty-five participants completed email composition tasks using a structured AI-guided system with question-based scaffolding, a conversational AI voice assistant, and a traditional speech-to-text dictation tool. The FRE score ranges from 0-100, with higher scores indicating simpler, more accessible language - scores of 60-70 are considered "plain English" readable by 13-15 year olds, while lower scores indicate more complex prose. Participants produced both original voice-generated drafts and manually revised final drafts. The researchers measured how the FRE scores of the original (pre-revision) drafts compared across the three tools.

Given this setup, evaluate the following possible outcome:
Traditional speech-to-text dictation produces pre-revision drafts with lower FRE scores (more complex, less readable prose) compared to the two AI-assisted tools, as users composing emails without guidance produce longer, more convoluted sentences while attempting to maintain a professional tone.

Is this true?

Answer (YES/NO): YES